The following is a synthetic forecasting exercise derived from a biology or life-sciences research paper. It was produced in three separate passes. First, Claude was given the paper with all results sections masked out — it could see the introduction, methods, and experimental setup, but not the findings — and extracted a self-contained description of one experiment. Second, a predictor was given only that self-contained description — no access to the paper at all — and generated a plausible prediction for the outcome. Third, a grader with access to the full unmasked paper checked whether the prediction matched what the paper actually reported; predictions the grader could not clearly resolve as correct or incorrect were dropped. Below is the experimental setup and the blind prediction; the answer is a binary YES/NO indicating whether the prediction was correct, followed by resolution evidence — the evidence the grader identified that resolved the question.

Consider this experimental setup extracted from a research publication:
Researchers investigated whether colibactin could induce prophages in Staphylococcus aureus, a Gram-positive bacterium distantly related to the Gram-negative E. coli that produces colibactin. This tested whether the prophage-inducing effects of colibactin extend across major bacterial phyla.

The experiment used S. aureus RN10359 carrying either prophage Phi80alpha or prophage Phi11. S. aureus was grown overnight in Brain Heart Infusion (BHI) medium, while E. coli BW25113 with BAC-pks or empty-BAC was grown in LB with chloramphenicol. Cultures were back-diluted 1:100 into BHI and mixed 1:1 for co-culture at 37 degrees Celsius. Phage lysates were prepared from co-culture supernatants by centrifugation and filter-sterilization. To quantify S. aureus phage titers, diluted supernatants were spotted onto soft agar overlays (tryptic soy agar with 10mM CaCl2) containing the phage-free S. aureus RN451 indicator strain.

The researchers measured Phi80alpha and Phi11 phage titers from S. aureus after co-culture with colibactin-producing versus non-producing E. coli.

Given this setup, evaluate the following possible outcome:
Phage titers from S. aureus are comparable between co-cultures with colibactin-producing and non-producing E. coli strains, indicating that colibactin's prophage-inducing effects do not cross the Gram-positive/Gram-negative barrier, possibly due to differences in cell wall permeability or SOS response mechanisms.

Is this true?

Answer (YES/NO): NO